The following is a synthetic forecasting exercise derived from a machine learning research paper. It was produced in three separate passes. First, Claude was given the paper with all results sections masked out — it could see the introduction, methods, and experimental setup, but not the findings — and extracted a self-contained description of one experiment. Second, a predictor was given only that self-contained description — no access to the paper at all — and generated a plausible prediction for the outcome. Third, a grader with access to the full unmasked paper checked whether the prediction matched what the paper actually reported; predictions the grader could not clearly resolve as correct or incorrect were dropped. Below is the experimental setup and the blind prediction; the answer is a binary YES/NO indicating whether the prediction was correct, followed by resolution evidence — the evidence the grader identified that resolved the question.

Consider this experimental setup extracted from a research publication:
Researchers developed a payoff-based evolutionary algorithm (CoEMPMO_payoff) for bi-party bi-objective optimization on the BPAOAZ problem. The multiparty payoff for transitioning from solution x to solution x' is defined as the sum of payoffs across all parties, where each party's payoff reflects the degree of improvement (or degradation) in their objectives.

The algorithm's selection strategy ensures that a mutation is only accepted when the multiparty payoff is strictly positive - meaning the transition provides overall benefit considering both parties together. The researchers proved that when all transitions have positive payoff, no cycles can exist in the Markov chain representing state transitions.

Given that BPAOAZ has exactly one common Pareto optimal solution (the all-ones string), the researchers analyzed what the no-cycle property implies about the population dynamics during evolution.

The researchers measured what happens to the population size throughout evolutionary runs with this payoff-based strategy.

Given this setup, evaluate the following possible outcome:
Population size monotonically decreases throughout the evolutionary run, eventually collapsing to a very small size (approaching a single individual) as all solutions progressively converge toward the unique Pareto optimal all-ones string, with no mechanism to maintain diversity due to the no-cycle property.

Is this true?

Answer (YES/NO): NO